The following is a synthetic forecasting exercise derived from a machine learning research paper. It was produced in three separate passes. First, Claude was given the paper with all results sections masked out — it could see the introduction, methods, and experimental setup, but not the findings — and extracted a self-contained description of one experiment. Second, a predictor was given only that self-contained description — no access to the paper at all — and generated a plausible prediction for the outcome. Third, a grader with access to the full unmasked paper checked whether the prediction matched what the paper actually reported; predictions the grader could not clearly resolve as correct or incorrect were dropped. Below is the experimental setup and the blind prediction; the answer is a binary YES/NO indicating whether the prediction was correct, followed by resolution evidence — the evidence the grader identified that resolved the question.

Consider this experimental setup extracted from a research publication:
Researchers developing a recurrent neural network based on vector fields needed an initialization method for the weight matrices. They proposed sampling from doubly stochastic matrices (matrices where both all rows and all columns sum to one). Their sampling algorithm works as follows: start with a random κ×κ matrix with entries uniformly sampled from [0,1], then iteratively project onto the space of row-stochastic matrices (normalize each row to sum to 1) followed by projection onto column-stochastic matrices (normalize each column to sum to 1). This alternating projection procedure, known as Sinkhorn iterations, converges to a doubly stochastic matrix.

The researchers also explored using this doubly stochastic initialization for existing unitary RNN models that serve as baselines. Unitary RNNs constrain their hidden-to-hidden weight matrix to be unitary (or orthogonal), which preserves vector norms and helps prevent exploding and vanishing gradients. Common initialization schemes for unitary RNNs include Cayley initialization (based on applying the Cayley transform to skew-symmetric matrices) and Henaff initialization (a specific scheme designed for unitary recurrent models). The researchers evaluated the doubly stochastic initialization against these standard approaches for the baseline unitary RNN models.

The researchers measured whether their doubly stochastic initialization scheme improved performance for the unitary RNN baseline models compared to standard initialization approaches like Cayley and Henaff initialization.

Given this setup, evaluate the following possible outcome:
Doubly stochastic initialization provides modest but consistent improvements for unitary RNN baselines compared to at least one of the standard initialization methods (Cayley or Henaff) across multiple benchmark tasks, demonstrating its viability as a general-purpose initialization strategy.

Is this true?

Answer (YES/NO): NO